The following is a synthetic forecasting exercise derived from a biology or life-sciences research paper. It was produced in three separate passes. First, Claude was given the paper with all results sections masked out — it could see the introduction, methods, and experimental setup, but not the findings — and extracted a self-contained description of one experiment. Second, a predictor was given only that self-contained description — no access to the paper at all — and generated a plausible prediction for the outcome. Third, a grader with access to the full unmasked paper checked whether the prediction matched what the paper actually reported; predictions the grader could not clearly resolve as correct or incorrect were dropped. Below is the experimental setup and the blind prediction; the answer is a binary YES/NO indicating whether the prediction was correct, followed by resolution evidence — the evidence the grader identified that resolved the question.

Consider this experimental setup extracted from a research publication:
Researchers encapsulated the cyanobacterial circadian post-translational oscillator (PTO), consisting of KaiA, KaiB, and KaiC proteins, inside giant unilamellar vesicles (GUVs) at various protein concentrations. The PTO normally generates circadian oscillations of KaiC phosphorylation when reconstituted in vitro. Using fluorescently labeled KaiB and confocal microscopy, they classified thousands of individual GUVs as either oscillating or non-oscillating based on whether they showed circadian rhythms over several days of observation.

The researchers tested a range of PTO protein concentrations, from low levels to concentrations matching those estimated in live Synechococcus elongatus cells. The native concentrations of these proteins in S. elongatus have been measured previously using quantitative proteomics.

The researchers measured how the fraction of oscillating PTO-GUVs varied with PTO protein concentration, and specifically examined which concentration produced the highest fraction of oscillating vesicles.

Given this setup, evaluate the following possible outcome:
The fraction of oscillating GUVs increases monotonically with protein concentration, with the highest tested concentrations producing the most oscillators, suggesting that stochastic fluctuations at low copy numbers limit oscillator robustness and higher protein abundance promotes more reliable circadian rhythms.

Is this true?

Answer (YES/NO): NO